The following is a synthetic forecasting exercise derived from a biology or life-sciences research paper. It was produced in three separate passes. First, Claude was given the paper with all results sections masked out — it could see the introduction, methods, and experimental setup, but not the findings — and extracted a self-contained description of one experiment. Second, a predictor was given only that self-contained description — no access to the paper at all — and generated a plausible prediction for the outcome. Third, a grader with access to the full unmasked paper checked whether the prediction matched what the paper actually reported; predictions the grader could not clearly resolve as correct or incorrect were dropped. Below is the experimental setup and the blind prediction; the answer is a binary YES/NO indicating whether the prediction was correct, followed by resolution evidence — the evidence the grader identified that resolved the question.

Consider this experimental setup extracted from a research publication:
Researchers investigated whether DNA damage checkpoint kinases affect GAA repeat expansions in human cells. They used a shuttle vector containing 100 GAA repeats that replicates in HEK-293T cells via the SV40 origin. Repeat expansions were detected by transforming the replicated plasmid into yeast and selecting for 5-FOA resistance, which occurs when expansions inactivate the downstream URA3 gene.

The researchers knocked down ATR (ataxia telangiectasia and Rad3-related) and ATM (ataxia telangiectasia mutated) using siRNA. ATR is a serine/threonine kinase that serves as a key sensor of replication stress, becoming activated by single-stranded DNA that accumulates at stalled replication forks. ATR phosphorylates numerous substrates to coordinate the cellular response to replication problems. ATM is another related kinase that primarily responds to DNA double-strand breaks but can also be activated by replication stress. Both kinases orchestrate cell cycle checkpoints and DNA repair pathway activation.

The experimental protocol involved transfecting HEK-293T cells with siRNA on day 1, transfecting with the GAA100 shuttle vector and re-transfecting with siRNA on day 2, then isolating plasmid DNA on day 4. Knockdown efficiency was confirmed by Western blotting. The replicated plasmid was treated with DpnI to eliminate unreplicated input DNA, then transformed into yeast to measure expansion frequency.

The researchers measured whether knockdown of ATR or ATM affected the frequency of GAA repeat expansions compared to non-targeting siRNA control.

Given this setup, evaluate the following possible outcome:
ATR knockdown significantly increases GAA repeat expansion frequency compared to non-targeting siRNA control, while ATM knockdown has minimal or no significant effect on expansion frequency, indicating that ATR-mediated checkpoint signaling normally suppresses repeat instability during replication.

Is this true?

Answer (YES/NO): NO